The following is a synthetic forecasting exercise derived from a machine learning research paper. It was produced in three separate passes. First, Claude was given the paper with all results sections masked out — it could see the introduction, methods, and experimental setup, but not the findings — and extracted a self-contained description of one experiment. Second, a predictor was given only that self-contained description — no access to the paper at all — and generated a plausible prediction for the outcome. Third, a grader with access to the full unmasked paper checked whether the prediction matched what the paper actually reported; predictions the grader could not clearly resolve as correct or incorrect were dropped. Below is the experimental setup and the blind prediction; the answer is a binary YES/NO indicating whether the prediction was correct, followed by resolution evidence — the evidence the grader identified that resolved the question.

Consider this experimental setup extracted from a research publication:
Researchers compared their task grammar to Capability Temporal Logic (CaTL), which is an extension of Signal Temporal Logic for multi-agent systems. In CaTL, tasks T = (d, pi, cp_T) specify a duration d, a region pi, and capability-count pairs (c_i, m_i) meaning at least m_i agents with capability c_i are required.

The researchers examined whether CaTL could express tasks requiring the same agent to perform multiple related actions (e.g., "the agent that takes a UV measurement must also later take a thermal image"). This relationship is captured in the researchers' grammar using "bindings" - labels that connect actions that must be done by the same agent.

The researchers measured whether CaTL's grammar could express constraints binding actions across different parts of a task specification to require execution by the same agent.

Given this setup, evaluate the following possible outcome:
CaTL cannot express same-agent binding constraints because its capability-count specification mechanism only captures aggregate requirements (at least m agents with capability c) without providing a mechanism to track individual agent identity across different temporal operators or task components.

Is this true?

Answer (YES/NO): YES